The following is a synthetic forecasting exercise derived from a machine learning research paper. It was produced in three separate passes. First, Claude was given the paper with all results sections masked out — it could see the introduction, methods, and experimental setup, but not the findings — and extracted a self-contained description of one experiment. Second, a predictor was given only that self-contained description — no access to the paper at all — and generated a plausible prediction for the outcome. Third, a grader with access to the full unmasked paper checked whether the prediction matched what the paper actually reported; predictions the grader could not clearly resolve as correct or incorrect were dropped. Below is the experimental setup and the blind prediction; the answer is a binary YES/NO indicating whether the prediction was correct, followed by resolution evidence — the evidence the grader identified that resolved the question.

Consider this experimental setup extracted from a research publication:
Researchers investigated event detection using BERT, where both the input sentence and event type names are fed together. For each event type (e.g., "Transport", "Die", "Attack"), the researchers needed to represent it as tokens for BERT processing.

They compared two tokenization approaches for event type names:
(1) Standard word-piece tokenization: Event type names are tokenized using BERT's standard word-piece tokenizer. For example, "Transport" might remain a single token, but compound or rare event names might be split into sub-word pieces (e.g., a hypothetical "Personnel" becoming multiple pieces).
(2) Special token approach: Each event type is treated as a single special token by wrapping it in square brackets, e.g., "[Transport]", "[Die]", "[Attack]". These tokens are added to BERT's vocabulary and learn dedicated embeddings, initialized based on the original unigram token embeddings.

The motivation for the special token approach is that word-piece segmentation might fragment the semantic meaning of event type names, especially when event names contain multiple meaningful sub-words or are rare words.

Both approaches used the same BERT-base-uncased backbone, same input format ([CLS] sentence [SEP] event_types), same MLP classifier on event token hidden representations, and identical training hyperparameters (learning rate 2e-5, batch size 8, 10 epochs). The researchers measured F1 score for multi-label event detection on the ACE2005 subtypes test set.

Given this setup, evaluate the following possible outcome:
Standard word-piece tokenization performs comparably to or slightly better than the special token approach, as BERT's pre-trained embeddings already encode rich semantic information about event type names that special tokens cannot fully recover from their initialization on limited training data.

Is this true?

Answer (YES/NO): NO